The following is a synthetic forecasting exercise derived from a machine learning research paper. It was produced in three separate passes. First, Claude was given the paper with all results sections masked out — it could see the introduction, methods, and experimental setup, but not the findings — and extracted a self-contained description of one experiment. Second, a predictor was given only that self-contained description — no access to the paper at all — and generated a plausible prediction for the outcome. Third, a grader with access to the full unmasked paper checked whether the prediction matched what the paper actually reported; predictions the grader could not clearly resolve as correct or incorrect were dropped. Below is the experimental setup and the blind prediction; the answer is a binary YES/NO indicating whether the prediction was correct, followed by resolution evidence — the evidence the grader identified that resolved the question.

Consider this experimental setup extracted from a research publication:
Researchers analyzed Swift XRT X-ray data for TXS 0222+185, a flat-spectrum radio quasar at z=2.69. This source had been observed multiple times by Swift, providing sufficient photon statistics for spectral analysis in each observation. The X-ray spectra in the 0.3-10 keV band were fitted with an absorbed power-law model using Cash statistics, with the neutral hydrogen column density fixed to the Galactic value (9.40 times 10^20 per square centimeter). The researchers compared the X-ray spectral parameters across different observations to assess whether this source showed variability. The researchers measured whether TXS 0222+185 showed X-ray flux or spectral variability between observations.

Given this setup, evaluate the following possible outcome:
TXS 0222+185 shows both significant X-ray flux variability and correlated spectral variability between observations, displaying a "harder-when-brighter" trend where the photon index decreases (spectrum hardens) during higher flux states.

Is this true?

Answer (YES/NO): NO